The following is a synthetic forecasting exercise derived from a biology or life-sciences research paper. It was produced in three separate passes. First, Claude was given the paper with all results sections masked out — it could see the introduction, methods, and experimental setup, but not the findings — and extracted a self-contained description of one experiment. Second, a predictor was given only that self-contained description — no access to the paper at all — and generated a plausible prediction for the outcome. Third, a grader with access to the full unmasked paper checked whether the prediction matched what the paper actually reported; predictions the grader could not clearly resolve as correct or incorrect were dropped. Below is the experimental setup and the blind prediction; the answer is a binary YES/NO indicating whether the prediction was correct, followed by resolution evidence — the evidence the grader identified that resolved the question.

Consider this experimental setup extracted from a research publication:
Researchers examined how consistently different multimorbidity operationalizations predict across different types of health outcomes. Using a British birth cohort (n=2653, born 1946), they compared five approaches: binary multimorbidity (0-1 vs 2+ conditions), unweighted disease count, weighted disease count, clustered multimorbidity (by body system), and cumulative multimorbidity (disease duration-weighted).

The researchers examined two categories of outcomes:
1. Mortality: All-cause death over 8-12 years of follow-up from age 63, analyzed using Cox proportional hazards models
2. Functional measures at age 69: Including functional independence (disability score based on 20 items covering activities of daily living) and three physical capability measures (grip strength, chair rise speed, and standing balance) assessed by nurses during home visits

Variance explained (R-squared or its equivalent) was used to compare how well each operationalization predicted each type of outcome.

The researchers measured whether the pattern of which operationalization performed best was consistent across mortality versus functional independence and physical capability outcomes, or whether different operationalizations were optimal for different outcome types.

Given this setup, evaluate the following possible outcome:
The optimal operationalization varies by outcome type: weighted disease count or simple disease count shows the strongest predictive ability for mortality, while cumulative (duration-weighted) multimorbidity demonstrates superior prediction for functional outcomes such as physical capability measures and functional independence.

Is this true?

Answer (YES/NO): NO